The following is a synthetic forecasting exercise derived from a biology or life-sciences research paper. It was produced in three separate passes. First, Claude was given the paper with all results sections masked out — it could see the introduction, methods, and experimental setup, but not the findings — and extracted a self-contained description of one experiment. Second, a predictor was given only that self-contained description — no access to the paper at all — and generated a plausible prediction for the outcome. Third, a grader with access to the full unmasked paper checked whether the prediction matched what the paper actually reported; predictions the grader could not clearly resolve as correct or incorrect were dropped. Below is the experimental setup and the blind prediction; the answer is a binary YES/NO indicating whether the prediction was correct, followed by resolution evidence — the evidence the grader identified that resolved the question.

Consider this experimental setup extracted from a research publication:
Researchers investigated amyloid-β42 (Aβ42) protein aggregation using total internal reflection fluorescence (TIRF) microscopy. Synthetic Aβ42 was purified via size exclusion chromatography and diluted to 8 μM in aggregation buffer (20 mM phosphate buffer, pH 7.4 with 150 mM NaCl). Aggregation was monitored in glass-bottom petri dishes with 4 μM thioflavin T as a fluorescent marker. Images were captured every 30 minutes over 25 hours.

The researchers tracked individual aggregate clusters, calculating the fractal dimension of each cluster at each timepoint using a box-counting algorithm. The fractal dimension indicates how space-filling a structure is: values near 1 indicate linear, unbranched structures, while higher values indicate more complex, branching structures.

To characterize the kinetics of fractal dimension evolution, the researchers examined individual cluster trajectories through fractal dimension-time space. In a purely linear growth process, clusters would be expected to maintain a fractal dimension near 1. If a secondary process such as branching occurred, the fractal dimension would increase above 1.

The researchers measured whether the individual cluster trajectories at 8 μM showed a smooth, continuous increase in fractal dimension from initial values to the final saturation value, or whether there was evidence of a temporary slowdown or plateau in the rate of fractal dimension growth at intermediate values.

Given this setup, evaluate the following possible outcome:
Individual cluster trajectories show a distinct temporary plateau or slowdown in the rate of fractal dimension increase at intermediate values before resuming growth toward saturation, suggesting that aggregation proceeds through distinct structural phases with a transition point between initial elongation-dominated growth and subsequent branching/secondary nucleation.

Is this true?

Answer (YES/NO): YES